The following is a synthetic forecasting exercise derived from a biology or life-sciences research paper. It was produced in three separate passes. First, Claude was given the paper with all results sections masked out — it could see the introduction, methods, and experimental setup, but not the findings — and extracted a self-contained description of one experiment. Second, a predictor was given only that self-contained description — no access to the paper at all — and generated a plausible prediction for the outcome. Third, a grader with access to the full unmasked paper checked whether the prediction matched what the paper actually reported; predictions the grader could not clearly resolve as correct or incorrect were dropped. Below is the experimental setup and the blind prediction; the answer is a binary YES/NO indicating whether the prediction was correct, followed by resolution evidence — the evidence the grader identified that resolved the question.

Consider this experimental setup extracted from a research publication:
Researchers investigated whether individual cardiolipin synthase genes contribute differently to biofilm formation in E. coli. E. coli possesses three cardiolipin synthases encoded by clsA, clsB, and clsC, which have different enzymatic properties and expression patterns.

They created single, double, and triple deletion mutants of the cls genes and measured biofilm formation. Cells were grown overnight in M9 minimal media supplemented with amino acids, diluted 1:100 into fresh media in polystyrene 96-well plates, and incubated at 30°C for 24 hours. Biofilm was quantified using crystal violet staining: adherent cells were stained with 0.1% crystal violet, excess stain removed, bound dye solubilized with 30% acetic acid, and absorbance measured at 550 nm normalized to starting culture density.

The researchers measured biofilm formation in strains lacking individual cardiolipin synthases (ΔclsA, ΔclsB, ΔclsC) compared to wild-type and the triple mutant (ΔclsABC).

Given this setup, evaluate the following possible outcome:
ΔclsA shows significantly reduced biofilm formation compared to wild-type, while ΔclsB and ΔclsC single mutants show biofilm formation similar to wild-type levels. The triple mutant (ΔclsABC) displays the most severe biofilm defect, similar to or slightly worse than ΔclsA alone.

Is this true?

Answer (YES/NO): NO